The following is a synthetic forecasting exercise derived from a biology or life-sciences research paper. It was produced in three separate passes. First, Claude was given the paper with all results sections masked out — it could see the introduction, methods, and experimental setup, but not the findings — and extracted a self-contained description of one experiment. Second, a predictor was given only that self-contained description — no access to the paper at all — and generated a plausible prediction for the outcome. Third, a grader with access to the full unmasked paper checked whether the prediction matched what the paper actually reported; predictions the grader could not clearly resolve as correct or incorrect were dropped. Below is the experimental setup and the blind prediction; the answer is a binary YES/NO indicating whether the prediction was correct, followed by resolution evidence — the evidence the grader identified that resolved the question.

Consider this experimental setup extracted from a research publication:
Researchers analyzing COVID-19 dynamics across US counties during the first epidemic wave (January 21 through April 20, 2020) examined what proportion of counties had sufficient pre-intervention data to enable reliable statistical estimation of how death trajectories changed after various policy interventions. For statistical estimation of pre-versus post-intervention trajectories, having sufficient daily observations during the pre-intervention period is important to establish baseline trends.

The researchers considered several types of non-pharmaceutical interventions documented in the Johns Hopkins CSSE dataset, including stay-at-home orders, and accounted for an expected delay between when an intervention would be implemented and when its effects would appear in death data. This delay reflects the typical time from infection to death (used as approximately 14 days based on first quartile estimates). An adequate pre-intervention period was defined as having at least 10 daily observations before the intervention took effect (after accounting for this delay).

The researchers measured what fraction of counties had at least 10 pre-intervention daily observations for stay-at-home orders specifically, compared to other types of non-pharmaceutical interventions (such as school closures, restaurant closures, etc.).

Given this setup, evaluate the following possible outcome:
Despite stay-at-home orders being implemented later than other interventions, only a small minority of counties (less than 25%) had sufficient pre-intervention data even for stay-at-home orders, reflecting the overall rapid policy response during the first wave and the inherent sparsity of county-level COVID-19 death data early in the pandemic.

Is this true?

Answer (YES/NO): NO